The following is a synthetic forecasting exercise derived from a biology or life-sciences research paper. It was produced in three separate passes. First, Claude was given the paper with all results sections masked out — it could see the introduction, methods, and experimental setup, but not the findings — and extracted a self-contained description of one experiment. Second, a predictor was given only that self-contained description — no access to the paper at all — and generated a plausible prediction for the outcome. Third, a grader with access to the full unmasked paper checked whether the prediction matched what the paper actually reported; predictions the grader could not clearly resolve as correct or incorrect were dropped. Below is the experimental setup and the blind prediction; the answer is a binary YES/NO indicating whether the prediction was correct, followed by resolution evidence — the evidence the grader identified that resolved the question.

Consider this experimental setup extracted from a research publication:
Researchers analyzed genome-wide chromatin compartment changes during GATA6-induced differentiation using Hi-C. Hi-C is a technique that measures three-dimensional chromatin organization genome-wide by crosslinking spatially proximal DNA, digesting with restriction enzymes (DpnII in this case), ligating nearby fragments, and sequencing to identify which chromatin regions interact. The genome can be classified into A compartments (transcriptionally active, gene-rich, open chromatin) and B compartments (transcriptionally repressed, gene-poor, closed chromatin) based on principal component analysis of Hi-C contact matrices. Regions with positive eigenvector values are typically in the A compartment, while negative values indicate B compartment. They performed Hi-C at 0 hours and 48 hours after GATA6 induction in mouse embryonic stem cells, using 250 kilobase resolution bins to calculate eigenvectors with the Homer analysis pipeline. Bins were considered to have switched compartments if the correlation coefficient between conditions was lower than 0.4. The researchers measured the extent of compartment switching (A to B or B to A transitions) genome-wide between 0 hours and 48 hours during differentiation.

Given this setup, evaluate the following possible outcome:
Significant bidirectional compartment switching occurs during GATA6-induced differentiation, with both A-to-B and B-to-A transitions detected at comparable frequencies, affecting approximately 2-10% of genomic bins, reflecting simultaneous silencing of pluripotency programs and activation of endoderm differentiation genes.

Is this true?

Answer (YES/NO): NO